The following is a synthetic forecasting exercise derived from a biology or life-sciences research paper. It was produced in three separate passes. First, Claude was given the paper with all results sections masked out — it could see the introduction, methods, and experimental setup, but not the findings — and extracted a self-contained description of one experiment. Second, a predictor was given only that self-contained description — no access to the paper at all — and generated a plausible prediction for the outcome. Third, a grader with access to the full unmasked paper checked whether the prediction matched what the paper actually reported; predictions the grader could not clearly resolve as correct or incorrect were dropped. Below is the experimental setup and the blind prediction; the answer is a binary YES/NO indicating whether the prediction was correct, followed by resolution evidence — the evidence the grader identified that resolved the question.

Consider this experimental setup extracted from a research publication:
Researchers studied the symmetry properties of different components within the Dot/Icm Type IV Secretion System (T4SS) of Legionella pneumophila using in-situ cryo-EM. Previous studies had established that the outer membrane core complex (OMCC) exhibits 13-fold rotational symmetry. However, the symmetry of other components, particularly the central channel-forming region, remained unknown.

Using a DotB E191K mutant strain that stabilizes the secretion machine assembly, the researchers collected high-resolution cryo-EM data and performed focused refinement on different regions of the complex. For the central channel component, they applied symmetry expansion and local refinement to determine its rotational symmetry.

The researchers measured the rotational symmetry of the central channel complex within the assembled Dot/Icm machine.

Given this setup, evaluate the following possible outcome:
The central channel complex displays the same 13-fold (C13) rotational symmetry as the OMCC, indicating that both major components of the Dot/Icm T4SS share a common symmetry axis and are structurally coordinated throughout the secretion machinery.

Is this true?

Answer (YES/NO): NO